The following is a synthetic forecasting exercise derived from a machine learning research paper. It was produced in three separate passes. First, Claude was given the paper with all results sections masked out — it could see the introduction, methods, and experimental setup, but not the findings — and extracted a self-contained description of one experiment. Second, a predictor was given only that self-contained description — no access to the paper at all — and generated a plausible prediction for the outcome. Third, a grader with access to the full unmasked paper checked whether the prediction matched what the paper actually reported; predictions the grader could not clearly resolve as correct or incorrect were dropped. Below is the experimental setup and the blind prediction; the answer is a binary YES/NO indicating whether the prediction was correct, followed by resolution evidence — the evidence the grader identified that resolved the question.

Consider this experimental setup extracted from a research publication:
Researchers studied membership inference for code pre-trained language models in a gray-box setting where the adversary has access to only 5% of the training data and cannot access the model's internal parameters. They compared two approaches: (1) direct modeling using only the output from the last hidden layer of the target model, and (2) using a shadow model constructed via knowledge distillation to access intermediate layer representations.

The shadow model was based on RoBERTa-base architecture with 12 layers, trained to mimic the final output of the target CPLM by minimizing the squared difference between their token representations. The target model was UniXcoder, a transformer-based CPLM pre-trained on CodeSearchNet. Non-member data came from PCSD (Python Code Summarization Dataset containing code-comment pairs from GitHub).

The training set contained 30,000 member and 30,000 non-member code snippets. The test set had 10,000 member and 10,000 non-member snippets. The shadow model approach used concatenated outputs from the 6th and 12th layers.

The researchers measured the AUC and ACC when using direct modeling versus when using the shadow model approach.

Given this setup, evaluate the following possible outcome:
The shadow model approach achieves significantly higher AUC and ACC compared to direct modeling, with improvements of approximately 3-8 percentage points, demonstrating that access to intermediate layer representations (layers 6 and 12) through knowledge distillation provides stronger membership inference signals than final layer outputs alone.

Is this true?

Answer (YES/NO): YES